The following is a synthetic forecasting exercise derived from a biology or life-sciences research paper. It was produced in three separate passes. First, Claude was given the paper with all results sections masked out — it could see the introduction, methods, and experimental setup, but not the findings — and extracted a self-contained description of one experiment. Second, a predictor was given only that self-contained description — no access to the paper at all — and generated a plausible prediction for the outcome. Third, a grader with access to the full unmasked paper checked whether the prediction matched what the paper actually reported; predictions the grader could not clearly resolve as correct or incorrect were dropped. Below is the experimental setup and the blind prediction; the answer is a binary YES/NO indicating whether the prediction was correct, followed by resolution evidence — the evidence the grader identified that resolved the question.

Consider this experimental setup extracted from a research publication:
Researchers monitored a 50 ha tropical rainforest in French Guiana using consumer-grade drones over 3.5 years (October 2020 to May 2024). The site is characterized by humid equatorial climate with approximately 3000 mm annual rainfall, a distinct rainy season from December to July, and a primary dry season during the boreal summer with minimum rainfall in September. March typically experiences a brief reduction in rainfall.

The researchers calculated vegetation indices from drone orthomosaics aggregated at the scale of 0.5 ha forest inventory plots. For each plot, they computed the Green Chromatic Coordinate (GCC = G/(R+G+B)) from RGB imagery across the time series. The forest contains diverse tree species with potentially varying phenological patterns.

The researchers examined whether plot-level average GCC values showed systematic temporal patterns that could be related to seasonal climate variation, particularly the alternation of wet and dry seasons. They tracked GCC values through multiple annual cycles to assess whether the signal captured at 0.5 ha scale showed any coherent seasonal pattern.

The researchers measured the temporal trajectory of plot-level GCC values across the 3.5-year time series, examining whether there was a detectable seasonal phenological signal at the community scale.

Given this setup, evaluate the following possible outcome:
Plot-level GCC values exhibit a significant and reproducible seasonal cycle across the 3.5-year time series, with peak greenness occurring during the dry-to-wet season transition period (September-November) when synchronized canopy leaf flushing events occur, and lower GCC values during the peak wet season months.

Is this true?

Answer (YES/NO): NO